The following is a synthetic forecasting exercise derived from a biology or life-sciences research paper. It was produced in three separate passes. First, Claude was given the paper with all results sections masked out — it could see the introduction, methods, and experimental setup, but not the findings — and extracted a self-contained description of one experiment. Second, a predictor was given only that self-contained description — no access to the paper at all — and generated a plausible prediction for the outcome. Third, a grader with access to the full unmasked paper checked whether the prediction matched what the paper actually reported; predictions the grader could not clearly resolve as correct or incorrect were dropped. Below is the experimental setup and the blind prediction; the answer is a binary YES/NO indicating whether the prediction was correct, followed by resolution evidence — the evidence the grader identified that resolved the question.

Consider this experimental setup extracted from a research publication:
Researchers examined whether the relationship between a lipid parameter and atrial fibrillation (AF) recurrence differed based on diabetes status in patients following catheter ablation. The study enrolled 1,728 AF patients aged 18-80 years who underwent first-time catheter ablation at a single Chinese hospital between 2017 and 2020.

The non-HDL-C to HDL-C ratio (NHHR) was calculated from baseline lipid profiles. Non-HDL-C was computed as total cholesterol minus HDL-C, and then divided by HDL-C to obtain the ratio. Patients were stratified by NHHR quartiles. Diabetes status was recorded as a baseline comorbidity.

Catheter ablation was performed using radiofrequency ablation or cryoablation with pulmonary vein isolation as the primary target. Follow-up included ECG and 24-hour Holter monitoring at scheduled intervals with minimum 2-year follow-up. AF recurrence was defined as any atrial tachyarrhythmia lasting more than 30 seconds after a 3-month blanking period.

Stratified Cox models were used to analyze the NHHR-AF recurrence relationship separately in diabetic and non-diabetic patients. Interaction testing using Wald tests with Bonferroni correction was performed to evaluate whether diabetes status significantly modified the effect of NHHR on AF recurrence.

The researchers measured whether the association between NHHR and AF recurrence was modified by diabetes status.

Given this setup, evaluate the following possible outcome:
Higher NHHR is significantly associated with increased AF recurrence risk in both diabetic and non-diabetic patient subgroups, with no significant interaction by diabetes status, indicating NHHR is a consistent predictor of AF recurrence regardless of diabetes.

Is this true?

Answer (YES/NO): NO